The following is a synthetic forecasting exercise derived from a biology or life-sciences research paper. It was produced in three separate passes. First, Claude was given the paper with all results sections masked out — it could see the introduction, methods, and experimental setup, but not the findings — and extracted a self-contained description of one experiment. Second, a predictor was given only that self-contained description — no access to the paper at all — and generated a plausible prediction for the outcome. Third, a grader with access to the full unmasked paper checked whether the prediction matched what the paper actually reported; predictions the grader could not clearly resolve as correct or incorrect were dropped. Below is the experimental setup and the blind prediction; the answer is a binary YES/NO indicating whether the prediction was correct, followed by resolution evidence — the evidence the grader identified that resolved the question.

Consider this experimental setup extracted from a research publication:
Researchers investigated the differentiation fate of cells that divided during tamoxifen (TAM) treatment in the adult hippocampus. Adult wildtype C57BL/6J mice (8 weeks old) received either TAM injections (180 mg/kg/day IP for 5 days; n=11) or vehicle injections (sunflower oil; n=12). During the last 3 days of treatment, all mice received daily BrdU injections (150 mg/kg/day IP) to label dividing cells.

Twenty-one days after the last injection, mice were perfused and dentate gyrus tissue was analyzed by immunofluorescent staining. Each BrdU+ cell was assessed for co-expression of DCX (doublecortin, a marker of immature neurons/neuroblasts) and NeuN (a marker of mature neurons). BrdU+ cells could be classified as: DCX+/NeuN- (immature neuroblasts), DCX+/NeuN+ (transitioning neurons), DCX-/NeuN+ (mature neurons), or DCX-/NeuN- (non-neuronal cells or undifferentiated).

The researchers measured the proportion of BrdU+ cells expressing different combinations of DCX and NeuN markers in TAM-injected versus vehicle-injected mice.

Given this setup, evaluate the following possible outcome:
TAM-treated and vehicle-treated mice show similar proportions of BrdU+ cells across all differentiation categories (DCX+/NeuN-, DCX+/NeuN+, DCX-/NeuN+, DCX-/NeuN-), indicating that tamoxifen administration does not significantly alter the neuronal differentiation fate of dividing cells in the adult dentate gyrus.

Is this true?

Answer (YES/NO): YES